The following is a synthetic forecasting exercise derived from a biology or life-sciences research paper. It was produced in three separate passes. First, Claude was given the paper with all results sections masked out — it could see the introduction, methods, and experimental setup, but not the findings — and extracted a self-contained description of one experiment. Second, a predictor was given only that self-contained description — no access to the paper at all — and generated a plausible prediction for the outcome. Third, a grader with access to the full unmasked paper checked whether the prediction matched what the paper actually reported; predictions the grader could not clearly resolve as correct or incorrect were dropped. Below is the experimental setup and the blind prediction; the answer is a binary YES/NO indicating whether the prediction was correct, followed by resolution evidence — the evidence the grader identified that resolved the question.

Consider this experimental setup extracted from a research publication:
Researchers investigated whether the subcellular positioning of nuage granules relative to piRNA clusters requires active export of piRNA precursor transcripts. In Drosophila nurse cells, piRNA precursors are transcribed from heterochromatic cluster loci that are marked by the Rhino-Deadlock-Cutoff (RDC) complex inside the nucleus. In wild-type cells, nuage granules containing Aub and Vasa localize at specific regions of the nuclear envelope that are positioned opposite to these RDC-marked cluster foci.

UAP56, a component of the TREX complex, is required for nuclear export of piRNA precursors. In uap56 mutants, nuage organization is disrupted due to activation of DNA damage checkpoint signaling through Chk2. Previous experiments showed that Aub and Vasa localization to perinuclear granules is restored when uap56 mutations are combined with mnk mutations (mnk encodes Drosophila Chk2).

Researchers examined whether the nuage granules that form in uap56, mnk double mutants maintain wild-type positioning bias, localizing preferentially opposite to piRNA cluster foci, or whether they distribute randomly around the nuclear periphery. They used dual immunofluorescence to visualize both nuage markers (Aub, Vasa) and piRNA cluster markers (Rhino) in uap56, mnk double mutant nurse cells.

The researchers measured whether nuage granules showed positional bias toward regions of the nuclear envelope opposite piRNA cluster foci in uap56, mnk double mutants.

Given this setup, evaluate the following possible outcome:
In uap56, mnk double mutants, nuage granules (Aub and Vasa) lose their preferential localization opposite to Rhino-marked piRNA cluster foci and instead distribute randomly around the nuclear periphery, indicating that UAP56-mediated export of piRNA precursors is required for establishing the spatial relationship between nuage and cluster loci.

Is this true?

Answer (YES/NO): YES